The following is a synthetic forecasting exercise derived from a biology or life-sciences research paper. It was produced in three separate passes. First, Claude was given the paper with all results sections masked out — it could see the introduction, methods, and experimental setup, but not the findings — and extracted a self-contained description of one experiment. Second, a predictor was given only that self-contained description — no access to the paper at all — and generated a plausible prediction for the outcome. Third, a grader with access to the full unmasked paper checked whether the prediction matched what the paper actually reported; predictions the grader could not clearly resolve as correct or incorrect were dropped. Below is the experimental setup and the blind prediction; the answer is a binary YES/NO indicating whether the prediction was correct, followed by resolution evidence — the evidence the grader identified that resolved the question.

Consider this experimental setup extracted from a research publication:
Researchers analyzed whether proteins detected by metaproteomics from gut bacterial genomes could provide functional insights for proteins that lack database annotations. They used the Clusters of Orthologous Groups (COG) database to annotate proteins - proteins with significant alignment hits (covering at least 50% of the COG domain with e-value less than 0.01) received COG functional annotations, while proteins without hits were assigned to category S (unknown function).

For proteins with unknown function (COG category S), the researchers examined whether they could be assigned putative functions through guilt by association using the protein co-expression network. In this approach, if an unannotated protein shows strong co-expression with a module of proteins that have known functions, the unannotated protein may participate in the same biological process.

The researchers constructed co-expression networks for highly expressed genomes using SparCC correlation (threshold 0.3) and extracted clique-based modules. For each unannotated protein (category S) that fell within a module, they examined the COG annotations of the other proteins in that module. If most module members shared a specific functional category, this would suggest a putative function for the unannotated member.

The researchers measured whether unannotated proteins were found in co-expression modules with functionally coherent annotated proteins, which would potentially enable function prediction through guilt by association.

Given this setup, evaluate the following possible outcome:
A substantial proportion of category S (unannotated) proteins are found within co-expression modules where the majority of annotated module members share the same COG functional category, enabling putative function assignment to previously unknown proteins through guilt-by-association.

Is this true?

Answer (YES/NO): NO